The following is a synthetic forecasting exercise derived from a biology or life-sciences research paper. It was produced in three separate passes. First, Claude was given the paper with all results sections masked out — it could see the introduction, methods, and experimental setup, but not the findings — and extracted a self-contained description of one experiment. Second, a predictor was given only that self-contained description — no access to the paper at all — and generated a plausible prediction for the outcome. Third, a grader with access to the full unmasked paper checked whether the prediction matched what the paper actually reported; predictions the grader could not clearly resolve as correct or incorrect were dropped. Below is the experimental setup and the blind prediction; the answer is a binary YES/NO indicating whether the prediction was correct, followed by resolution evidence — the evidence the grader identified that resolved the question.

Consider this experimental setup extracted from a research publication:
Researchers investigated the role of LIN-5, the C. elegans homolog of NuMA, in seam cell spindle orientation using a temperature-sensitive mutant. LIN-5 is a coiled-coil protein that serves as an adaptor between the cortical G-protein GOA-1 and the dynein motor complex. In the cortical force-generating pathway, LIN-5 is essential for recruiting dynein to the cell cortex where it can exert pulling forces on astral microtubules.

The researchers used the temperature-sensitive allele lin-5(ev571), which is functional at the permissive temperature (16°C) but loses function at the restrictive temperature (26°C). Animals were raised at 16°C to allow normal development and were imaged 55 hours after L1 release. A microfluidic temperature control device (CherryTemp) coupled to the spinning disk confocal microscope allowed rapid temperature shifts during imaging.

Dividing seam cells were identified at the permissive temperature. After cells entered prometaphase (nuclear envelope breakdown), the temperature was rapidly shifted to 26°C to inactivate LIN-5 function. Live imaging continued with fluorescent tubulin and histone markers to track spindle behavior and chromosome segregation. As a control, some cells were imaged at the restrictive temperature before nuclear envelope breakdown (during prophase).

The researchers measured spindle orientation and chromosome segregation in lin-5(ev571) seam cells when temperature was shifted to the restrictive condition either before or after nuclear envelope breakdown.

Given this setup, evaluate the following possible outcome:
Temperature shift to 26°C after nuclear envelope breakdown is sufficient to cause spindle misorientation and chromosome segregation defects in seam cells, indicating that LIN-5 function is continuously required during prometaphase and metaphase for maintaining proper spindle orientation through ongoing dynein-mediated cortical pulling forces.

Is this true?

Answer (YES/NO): YES